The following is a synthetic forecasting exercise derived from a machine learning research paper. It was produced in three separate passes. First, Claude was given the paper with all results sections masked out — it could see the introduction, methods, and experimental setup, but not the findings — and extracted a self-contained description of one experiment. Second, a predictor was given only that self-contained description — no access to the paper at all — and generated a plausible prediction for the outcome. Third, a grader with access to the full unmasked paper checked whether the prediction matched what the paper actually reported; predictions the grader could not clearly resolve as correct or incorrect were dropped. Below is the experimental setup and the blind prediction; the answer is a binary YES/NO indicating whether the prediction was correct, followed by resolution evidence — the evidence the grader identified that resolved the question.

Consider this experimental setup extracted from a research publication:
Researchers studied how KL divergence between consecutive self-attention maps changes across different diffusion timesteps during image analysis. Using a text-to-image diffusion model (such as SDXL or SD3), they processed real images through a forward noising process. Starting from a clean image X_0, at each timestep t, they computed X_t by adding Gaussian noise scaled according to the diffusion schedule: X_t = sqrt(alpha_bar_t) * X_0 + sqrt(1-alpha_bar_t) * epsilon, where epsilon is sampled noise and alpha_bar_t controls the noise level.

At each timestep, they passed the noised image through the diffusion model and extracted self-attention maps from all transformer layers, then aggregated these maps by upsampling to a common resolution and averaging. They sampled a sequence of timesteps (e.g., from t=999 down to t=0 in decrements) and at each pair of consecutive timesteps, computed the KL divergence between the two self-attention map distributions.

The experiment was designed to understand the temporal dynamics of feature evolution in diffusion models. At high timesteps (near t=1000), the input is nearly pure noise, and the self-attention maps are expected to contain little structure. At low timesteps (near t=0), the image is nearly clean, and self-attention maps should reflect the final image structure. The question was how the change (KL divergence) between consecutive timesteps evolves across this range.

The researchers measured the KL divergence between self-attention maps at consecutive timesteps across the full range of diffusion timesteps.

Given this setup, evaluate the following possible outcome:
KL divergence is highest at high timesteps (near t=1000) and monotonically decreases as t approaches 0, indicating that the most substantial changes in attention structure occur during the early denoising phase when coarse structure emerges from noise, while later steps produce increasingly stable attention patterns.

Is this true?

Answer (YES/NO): NO